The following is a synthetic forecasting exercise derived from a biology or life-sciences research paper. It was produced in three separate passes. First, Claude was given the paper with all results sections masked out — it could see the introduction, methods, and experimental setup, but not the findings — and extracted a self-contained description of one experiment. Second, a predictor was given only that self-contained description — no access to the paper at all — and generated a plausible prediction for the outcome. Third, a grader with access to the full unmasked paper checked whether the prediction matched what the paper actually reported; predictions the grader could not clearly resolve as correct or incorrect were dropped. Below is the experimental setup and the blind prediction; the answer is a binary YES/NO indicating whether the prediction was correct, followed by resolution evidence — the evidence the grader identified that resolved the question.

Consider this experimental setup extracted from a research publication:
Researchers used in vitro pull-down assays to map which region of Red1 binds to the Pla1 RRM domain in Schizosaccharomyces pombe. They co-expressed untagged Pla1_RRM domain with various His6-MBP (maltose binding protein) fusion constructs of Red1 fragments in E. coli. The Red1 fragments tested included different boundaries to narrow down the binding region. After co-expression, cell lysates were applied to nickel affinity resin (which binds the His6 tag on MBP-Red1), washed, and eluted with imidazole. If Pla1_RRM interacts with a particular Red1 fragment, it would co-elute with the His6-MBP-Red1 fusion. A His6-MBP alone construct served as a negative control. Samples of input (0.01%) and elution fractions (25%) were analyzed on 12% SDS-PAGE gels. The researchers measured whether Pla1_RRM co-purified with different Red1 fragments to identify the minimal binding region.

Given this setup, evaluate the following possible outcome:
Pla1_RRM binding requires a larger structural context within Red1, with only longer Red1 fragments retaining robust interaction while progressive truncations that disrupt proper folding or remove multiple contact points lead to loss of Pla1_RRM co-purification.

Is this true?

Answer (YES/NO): NO